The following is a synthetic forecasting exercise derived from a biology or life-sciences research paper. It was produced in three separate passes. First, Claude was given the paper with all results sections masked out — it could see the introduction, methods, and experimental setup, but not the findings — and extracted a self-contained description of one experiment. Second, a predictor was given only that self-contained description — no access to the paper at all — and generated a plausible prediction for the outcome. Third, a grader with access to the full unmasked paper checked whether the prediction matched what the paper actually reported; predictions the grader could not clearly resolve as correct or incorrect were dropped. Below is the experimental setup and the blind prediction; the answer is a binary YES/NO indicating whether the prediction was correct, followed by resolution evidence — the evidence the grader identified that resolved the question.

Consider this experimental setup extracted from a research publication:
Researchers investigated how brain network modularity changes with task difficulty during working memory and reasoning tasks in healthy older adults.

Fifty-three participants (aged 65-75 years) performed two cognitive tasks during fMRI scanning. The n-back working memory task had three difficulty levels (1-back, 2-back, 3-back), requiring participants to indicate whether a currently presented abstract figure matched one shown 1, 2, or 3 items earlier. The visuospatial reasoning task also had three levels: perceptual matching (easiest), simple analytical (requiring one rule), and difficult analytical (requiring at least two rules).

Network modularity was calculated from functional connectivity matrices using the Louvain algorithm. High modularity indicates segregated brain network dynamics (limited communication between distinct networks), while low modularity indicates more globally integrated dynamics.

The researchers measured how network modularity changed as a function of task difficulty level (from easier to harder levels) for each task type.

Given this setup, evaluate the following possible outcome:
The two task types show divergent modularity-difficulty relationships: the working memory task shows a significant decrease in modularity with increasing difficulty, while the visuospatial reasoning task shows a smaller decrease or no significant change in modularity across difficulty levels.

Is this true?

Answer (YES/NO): NO